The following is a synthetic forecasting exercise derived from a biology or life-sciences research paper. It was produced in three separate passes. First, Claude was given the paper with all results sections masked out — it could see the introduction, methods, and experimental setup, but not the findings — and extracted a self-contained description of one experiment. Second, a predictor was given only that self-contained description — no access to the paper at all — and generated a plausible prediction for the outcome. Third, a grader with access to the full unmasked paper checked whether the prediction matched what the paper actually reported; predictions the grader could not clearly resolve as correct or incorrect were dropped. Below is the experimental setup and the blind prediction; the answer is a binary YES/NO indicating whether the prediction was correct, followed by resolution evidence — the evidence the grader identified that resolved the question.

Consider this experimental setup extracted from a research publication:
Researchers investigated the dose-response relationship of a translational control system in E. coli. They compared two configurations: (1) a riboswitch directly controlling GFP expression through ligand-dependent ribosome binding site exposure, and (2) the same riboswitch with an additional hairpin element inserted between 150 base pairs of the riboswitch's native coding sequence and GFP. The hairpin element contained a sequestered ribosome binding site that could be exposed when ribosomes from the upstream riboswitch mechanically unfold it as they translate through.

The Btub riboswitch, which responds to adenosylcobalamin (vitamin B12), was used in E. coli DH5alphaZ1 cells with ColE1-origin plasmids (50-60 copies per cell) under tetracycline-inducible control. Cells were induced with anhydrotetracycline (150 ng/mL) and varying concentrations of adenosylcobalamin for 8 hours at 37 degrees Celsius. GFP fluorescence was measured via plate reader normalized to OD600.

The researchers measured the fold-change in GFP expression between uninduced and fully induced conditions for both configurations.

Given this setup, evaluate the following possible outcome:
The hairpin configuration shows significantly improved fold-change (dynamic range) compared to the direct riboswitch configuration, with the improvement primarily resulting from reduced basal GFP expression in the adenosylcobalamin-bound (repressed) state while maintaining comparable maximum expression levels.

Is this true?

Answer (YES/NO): NO